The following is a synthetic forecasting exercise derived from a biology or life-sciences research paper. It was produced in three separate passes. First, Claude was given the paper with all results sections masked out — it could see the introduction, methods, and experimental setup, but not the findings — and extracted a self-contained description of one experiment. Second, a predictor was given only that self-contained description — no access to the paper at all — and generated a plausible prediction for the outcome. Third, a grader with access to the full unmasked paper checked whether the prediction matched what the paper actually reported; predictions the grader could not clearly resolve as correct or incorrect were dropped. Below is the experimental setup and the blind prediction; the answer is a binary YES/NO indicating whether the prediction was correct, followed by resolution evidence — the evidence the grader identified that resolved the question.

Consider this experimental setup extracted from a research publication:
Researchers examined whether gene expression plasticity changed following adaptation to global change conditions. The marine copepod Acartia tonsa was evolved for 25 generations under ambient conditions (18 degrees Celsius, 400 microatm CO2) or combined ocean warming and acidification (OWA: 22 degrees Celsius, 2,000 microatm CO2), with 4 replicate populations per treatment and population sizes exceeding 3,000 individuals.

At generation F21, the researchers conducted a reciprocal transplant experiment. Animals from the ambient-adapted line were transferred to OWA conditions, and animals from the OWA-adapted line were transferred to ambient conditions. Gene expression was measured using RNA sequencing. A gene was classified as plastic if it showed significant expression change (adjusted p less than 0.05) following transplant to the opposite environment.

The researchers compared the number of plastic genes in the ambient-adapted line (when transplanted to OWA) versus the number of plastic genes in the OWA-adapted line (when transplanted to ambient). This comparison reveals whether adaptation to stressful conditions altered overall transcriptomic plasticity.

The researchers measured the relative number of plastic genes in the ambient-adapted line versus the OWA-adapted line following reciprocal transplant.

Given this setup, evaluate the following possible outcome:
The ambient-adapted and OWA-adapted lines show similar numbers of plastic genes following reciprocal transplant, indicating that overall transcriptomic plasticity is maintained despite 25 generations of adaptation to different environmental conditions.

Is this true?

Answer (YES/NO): NO